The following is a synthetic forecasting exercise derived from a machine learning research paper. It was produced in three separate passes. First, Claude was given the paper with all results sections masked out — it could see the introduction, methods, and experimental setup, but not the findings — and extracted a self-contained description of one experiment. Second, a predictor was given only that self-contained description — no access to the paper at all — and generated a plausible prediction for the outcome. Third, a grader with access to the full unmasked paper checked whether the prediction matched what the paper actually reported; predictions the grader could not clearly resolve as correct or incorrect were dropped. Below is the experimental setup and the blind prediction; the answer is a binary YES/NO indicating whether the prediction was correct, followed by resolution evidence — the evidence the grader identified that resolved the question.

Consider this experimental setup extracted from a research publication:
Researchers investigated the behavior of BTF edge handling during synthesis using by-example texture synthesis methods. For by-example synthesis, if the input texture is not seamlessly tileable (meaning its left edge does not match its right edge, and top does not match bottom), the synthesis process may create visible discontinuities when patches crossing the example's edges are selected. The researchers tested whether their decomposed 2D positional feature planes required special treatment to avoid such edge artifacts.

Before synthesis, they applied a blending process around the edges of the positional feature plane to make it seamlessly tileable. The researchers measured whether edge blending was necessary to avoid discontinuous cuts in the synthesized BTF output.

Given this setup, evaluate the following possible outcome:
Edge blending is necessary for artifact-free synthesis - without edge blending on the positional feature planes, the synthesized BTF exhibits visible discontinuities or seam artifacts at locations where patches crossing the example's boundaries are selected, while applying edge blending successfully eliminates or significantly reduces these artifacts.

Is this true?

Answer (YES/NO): YES